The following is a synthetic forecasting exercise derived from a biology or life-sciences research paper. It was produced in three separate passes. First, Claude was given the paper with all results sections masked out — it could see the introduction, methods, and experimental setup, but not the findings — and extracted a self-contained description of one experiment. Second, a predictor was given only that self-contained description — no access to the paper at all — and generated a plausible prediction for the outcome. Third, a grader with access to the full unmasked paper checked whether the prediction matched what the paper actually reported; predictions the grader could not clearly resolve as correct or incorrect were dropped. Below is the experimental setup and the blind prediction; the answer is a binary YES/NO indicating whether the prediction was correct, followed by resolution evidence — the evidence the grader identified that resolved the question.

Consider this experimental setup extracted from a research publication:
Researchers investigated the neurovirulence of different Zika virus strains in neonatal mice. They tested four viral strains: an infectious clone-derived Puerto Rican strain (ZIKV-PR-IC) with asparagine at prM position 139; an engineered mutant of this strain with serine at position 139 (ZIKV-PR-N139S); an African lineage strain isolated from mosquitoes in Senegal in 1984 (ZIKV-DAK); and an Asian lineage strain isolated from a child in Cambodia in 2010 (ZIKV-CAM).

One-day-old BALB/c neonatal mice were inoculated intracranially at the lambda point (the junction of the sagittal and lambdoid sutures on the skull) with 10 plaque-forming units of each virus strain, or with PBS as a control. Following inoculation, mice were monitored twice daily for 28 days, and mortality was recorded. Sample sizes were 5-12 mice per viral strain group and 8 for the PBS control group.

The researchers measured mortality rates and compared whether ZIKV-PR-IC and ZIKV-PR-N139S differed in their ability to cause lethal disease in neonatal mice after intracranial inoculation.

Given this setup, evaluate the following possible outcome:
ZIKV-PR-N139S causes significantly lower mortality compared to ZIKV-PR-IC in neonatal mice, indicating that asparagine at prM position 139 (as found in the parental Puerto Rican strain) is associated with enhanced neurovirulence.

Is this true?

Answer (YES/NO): NO